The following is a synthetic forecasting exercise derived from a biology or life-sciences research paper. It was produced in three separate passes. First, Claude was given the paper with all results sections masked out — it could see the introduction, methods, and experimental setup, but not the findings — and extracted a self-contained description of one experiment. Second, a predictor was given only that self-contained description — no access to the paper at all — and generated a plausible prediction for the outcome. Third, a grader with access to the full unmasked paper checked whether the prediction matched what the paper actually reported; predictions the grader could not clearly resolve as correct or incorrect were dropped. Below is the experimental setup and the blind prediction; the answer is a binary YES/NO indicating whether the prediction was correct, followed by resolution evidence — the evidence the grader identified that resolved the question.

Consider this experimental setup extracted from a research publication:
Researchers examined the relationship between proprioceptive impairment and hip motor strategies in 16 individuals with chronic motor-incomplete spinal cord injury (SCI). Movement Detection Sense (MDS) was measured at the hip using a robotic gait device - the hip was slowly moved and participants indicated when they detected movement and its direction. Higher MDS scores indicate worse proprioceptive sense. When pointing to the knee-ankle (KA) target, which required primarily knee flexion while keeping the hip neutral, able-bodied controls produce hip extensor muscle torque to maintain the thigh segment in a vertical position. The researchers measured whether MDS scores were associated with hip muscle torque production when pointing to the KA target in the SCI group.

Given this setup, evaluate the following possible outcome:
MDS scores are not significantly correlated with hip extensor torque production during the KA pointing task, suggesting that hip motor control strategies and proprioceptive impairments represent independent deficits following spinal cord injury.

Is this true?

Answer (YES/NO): NO